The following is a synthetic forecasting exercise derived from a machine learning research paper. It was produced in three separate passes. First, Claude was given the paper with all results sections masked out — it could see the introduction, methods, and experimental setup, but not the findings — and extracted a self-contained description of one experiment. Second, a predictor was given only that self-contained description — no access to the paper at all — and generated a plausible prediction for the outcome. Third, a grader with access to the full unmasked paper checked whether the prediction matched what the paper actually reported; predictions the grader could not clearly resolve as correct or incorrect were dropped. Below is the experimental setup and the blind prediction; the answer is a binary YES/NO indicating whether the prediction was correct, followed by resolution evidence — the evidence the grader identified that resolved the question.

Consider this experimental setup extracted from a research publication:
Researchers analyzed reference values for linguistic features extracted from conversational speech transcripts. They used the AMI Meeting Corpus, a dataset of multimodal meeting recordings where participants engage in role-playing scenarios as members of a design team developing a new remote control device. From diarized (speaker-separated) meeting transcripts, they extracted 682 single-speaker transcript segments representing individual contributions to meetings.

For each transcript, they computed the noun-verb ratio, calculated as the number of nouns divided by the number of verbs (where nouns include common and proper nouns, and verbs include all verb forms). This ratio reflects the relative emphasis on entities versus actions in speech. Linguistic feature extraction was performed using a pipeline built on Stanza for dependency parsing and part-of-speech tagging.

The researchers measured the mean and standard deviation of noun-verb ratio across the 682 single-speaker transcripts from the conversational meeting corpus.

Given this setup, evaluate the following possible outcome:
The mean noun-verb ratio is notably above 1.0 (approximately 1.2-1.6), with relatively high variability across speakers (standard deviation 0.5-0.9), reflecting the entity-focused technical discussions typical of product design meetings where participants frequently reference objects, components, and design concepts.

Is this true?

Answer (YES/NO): NO